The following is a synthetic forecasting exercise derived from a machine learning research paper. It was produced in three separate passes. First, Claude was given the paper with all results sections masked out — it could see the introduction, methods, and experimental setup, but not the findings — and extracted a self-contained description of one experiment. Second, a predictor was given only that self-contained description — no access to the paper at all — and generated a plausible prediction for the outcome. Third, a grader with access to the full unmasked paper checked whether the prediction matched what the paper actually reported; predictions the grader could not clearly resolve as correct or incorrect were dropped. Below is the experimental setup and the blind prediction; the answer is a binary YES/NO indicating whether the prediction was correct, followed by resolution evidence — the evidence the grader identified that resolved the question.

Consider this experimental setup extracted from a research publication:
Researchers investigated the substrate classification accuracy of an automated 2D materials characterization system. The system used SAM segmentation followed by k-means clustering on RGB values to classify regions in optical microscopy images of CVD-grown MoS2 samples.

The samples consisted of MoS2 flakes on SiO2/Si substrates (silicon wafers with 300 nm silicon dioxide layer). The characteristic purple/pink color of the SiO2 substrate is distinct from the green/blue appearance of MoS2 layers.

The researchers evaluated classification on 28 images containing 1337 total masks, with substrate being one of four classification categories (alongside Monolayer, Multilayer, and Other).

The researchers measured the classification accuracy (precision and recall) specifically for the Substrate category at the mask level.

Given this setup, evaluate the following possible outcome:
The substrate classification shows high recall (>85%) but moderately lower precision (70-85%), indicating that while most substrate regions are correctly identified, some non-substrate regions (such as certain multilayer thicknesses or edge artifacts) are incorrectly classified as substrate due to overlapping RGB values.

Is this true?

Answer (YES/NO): NO